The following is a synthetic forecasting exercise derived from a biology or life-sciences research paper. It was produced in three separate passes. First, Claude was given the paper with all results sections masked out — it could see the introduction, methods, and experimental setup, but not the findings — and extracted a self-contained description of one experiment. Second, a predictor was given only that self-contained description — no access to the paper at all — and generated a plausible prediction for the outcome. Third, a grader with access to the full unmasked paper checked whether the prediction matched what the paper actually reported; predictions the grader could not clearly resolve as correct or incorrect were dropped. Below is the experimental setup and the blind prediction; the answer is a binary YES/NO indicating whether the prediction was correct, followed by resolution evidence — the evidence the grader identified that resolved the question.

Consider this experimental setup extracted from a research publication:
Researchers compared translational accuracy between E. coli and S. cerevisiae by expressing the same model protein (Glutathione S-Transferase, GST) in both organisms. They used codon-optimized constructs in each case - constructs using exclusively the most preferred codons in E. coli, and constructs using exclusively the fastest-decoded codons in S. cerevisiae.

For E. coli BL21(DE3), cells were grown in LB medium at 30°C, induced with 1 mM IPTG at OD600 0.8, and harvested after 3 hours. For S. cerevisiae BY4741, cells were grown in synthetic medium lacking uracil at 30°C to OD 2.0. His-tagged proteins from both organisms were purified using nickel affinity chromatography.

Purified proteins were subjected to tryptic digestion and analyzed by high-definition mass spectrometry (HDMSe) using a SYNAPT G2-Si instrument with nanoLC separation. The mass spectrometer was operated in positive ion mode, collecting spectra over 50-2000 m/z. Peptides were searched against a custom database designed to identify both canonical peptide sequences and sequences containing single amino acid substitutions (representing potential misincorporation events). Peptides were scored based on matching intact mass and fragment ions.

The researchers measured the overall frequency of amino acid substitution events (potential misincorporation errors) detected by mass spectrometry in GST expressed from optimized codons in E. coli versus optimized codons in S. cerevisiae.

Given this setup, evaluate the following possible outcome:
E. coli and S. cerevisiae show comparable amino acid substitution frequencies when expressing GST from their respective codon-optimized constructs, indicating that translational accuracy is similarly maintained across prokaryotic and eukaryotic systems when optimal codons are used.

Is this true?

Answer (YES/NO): NO